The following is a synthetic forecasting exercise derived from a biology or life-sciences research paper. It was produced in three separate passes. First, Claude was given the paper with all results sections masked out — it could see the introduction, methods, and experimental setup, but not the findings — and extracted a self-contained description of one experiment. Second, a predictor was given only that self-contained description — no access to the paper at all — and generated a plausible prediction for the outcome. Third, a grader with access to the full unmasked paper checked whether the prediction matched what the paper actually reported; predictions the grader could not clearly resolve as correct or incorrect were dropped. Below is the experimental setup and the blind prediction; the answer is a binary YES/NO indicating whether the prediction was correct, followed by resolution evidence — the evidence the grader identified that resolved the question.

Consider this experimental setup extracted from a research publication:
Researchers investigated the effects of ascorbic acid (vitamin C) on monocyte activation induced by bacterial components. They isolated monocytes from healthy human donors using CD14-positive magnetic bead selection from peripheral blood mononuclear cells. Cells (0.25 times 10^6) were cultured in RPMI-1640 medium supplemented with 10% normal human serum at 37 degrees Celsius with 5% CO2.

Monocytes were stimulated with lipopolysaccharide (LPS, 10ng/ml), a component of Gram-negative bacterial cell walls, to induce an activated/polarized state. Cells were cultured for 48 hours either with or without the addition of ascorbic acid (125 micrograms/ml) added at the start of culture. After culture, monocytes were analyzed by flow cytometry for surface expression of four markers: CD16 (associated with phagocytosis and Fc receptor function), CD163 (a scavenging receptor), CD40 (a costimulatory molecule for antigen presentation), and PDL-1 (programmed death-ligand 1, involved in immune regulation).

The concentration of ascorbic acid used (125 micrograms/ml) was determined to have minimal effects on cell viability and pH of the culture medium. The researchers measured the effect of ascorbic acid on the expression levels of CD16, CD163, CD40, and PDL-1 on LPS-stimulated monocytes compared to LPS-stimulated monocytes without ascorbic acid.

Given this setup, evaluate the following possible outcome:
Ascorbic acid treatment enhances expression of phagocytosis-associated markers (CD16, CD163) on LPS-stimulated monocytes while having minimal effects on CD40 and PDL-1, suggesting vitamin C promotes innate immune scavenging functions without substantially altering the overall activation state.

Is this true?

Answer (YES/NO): NO